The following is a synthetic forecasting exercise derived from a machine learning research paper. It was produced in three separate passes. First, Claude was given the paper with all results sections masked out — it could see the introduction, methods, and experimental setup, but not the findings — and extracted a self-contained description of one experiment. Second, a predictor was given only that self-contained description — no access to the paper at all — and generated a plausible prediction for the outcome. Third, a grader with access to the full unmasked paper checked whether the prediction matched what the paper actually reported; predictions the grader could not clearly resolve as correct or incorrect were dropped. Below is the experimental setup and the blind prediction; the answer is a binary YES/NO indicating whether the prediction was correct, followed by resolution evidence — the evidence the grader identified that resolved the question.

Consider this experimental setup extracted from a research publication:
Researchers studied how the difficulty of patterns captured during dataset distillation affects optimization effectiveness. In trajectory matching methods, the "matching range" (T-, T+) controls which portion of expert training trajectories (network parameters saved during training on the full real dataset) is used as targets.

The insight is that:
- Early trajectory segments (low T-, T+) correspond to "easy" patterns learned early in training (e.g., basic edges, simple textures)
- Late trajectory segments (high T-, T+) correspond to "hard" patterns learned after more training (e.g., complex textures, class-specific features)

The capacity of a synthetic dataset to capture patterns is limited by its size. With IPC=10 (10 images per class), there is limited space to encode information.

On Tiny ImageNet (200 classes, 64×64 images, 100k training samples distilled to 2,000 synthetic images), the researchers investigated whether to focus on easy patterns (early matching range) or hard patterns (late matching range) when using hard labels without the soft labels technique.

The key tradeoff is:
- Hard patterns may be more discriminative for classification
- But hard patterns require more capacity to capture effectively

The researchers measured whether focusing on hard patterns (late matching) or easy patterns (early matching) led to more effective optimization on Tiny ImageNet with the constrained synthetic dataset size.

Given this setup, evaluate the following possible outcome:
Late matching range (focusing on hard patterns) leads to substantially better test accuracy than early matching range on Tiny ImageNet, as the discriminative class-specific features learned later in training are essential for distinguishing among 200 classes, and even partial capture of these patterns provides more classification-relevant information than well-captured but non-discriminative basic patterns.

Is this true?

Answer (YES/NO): NO